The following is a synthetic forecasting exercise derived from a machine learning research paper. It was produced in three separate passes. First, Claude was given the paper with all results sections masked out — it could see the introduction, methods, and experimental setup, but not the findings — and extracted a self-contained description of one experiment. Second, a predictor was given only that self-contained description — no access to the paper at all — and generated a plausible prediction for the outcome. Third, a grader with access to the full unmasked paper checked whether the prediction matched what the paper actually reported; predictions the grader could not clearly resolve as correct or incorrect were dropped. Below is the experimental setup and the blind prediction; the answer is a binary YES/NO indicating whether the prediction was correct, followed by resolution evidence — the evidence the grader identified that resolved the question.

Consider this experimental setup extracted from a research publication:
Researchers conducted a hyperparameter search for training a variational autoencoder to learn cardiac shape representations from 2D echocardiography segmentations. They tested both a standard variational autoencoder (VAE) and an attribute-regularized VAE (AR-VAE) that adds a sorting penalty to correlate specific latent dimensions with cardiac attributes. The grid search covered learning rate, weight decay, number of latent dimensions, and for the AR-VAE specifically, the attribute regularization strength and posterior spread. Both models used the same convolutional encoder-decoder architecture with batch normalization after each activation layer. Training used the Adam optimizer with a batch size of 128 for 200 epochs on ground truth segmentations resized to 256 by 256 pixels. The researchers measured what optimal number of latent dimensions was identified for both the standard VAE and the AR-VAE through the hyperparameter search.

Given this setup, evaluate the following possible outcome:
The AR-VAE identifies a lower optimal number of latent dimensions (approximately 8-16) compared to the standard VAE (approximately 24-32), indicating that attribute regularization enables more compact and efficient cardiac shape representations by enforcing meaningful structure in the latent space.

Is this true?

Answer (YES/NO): NO